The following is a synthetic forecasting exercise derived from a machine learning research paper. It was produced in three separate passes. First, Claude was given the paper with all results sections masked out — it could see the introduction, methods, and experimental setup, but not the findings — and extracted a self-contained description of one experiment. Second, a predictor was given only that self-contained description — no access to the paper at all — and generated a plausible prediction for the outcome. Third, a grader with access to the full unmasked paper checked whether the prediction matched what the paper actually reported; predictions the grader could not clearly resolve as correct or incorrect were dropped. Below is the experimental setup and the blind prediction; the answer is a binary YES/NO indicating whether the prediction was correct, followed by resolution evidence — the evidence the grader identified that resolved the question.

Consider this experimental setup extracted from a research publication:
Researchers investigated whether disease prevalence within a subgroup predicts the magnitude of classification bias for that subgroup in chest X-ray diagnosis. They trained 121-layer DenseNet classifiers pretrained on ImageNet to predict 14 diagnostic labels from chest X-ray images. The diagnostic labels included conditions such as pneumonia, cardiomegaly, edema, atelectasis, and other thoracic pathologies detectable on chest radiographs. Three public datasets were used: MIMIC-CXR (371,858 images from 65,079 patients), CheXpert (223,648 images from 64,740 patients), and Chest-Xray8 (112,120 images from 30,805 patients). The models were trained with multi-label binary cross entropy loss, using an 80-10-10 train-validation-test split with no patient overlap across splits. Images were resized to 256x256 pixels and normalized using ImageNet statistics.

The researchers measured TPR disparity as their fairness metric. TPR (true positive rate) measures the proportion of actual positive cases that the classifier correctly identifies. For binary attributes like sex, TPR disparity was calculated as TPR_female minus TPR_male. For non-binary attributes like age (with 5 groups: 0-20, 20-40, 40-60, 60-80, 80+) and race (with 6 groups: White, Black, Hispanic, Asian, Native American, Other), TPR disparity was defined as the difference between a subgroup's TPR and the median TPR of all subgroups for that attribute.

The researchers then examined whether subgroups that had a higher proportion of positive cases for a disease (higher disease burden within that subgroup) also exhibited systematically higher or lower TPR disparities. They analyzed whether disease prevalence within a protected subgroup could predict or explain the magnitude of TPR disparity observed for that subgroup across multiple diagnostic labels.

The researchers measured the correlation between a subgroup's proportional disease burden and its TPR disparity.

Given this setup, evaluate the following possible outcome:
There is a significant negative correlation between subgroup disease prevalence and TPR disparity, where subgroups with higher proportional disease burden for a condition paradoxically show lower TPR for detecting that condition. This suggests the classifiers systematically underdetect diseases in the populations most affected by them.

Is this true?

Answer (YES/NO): NO